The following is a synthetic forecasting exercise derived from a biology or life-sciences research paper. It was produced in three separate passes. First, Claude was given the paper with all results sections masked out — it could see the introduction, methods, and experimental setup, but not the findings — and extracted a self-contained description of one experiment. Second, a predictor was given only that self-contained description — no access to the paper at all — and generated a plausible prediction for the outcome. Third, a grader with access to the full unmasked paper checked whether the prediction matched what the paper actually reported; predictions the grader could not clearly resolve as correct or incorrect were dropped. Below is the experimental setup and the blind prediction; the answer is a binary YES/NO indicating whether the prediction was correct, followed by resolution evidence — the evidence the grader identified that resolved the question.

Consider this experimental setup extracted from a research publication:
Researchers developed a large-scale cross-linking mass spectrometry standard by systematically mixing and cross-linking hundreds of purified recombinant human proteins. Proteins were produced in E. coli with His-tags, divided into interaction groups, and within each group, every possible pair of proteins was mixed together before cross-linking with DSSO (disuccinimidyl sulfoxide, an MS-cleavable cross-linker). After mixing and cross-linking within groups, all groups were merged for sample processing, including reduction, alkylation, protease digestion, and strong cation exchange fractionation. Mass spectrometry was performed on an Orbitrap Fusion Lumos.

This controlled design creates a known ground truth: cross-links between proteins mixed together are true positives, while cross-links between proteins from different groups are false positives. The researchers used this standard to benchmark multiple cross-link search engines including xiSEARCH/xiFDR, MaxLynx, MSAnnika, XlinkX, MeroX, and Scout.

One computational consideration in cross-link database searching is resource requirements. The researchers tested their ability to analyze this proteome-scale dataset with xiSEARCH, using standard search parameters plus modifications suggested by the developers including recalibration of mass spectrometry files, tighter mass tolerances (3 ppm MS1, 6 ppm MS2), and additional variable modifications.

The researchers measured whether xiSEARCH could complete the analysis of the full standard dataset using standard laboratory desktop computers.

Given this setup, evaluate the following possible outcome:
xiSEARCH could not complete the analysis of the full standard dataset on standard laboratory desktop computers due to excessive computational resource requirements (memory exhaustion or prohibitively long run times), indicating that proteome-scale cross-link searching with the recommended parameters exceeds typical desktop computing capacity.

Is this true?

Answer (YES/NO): YES